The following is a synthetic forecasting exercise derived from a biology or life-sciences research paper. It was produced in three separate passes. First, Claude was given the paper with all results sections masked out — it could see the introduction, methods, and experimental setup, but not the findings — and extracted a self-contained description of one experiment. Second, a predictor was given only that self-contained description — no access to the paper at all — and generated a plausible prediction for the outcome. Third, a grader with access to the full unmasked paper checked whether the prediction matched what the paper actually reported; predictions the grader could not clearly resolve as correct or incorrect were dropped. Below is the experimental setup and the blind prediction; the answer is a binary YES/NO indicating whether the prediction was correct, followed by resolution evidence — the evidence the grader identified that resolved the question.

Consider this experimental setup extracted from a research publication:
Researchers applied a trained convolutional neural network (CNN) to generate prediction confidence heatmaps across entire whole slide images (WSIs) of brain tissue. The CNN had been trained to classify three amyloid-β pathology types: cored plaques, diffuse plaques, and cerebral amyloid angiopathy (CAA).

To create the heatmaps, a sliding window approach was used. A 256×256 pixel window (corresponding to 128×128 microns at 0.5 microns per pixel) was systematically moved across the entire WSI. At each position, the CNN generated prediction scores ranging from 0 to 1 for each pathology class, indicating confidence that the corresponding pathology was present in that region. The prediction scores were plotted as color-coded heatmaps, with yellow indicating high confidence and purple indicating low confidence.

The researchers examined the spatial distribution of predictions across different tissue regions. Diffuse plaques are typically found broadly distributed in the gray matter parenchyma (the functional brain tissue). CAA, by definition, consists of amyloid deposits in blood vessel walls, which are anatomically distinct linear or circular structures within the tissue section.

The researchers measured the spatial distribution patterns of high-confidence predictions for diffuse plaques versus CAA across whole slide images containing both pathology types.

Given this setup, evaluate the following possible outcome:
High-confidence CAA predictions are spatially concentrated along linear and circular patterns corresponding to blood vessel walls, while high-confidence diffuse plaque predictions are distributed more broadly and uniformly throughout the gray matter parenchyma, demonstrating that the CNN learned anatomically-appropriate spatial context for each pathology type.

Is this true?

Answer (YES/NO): NO